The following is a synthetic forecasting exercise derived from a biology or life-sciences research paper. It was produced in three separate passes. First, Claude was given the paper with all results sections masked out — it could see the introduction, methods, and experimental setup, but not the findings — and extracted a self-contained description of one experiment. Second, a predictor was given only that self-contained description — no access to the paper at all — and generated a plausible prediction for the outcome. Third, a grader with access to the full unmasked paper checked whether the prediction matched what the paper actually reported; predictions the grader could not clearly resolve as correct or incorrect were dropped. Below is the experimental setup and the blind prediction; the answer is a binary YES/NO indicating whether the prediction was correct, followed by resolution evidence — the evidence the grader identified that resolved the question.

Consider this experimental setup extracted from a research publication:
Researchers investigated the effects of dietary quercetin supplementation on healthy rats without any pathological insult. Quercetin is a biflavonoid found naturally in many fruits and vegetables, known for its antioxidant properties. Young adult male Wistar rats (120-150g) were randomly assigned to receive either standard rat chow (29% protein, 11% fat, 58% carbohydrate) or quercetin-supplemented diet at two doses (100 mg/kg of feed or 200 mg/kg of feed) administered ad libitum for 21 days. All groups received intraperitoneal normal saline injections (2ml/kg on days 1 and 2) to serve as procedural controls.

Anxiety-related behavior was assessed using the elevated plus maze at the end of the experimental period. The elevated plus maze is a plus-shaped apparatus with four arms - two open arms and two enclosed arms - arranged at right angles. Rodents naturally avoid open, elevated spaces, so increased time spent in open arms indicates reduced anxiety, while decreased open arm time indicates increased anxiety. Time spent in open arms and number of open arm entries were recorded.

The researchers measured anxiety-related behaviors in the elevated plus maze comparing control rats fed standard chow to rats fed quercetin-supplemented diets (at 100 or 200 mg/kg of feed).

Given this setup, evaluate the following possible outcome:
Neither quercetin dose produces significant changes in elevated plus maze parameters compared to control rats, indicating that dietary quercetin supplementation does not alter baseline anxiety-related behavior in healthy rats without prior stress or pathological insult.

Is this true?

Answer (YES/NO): NO